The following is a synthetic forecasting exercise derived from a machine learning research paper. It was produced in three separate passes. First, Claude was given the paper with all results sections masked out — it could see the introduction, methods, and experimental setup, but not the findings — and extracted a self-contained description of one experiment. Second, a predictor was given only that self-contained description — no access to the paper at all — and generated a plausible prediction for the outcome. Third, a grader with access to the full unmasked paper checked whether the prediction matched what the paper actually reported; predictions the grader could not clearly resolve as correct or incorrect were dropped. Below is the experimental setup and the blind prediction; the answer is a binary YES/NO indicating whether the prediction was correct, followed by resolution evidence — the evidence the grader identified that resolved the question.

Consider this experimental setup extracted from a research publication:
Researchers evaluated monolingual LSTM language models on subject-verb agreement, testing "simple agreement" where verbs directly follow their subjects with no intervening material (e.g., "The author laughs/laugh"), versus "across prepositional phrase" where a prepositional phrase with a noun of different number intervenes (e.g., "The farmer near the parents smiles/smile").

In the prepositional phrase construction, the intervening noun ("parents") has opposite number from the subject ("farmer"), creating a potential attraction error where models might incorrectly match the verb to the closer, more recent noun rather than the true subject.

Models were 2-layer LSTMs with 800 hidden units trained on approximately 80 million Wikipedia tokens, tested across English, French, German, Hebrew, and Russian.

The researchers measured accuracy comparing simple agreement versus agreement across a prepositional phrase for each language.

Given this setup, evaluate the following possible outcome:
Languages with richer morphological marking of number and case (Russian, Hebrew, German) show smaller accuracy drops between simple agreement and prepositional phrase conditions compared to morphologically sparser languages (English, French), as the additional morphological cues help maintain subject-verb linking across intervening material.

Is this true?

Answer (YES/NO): YES